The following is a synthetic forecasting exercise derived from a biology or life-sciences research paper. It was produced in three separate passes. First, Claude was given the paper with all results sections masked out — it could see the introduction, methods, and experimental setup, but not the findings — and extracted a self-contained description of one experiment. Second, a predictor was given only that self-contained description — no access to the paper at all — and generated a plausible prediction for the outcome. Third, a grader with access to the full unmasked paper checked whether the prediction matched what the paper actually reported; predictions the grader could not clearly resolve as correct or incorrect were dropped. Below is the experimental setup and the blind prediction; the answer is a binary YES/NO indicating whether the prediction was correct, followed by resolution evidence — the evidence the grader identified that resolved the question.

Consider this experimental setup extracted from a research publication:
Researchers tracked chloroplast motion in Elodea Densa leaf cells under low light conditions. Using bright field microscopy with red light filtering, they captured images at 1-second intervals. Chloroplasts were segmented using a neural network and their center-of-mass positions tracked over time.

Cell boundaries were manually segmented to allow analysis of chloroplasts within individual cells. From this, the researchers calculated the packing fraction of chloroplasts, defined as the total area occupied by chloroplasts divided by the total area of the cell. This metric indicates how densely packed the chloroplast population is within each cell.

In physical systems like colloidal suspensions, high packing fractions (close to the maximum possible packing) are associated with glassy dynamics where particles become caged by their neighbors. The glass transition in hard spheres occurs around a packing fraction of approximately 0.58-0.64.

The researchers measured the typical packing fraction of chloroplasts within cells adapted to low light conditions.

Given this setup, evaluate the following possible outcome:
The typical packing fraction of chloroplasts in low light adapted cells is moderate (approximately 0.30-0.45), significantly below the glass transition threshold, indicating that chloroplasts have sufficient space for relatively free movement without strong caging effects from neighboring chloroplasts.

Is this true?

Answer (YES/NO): NO